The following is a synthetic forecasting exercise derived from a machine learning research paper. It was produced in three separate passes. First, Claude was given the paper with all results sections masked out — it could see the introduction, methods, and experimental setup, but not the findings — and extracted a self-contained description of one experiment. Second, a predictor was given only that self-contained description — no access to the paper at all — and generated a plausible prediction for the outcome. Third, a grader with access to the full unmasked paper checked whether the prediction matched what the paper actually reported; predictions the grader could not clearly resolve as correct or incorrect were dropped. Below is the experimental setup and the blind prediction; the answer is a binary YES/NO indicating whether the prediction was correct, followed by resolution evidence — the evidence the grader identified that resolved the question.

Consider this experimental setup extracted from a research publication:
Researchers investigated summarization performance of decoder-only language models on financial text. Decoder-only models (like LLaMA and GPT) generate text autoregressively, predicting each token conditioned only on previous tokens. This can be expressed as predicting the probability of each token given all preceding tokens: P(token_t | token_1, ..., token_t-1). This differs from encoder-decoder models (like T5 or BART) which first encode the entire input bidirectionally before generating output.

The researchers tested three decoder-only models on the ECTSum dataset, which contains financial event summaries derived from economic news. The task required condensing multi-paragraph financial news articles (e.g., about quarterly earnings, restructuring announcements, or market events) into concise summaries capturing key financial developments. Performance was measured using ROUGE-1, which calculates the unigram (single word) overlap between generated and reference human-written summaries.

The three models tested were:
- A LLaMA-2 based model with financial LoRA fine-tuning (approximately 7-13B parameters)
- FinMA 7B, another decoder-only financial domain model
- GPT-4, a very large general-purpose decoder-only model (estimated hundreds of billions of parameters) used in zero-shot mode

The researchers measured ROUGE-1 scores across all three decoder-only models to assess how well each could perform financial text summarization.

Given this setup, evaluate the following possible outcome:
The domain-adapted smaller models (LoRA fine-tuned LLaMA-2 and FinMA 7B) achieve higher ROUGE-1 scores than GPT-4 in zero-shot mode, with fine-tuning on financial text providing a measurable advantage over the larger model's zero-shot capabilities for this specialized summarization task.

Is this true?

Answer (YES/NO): NO